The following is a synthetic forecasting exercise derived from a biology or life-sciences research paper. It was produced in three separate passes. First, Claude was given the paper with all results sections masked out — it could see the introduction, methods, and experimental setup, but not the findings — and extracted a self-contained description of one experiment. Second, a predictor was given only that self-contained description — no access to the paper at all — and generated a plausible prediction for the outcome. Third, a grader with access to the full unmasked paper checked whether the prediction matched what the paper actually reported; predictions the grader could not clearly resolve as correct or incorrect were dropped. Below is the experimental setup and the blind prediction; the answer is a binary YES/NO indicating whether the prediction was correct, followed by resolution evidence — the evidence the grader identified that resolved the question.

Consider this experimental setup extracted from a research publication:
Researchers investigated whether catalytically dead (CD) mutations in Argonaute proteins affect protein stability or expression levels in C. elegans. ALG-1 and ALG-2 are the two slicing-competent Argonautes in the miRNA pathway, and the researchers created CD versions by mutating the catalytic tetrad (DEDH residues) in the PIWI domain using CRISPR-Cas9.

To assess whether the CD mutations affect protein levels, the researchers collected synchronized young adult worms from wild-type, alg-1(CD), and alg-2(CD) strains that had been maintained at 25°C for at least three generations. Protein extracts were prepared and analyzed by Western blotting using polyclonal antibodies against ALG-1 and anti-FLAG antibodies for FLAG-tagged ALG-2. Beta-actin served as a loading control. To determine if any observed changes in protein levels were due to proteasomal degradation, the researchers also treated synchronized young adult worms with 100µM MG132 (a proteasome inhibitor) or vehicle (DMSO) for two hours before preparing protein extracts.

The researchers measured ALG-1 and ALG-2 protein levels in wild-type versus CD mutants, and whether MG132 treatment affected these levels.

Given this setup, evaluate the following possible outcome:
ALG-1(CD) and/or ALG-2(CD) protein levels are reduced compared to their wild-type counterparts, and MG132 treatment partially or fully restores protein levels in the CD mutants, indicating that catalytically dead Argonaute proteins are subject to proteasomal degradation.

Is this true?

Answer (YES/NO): NO